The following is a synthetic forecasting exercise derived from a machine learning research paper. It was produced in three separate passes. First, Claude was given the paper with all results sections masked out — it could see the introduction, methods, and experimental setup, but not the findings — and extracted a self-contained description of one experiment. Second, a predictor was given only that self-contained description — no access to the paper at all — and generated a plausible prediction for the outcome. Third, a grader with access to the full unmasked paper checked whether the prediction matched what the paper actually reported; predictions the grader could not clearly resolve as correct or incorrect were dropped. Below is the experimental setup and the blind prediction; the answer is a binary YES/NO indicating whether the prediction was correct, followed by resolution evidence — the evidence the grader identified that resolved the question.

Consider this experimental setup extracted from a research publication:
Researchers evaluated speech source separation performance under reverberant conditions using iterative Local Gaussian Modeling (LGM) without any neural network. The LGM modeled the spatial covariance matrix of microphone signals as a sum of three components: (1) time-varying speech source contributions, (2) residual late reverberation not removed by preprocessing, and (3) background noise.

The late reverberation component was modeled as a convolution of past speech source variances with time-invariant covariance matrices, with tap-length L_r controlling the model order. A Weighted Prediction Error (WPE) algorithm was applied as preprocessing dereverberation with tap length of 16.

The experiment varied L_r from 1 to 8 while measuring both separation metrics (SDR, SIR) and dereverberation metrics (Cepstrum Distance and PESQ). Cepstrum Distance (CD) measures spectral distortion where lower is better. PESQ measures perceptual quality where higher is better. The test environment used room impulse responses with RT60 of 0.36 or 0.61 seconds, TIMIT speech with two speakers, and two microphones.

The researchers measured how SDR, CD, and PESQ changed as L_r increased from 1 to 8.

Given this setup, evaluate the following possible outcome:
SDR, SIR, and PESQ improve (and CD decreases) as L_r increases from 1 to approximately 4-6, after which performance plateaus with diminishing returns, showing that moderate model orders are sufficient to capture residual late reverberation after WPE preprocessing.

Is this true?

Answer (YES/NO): NO